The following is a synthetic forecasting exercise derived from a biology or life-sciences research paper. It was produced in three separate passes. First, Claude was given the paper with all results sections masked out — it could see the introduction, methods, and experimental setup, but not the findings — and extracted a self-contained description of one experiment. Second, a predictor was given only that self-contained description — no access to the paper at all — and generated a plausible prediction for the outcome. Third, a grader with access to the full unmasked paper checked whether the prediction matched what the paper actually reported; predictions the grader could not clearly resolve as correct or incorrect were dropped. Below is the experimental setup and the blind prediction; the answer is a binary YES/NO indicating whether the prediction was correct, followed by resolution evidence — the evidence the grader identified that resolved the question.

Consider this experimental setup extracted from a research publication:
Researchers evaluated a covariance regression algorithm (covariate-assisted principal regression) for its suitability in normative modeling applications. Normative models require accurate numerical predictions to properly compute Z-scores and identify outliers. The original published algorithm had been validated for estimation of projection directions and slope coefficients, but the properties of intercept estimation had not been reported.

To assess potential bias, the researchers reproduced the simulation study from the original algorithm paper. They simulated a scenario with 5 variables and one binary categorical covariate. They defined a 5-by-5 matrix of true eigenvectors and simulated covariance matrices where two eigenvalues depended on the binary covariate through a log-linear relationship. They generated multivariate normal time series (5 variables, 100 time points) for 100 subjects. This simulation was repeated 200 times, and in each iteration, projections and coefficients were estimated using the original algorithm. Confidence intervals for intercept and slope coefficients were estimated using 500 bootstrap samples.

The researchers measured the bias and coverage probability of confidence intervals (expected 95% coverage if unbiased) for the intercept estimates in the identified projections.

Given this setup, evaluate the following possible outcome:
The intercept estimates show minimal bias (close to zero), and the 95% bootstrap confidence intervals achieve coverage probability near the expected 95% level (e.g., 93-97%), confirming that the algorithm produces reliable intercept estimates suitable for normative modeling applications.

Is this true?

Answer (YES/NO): NO